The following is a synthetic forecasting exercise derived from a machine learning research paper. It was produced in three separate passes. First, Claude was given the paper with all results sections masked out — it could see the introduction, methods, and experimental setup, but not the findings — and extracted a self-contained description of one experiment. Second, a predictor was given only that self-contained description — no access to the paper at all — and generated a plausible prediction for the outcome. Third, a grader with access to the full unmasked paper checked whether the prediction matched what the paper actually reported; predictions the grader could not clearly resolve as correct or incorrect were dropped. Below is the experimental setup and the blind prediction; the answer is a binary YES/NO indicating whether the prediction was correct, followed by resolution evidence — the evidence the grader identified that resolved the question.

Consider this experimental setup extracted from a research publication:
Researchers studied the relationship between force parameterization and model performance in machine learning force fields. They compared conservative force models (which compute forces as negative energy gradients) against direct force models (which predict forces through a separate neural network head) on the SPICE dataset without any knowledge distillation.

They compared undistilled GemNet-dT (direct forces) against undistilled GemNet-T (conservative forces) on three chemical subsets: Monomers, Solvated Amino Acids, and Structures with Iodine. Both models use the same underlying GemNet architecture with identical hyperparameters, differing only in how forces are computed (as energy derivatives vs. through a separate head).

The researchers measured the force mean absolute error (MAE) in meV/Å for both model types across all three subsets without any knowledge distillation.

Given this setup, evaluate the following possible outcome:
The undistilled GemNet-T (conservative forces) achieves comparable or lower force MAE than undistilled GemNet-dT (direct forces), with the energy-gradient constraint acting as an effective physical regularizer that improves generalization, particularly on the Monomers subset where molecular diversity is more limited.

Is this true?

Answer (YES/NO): NO